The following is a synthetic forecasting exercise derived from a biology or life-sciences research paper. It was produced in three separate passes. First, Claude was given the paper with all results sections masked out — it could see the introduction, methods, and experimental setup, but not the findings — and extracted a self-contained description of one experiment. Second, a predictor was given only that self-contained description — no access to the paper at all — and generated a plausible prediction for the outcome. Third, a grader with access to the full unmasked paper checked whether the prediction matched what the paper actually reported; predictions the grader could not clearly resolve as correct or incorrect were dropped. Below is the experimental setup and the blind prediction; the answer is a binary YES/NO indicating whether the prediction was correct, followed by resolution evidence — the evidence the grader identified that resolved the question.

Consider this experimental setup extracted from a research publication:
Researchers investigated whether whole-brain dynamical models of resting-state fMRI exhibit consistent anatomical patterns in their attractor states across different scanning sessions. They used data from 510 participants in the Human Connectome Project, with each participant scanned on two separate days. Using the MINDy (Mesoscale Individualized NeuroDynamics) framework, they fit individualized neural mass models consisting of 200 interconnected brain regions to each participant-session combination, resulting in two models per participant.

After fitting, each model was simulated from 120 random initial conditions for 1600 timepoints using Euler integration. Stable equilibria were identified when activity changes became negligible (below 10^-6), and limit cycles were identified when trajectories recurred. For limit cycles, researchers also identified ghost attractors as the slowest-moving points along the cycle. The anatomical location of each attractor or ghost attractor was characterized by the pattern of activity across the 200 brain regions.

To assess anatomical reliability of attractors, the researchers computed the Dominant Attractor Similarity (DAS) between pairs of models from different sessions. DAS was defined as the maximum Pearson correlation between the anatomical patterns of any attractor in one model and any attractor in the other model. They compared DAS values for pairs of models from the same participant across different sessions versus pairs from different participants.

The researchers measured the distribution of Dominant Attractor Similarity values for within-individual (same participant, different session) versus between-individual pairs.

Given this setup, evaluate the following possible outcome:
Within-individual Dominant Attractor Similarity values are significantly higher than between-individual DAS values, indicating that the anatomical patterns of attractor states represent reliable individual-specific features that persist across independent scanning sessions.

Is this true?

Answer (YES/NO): YES